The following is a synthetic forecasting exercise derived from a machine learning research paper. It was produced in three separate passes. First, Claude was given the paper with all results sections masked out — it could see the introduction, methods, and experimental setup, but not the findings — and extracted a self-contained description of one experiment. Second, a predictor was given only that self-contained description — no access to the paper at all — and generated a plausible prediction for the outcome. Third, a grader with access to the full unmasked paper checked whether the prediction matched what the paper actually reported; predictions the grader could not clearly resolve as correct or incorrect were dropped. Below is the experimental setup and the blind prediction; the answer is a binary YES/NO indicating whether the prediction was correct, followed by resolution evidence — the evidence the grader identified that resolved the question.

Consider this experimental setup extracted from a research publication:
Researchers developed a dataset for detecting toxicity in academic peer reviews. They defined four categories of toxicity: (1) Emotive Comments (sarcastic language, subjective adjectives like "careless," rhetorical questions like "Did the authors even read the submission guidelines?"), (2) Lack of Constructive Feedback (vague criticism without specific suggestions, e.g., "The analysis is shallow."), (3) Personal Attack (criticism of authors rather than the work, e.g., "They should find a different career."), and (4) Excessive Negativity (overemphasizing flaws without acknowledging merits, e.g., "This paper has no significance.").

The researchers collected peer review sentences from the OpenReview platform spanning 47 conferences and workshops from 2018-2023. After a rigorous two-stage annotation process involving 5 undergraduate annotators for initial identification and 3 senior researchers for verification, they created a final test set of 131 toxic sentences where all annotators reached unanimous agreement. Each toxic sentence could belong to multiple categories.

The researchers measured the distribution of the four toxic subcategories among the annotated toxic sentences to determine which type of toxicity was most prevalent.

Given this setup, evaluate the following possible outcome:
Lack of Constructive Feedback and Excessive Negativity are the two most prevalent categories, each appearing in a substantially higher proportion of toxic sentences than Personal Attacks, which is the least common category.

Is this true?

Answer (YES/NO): YES